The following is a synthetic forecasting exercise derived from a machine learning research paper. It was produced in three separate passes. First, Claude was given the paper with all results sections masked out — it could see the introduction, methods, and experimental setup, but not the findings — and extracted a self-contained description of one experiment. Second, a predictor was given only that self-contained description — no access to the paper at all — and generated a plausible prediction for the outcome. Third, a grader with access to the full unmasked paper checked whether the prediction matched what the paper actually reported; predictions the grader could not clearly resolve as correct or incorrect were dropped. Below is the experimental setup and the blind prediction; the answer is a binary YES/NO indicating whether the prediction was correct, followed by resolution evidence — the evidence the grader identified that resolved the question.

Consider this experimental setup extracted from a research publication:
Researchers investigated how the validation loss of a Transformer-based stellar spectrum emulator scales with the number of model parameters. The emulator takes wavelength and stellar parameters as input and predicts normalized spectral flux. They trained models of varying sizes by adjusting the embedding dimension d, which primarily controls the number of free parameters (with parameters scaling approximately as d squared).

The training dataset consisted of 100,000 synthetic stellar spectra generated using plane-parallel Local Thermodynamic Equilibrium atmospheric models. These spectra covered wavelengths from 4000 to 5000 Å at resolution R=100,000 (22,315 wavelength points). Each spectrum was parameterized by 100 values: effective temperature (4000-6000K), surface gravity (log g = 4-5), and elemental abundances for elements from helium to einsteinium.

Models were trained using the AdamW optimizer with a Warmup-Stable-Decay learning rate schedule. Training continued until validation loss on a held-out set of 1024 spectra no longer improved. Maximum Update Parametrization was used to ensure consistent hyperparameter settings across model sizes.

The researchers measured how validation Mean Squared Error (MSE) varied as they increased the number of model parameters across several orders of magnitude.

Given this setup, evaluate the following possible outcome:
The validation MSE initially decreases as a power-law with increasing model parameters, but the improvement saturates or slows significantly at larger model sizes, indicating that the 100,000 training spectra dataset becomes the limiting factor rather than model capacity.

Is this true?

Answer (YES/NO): YES